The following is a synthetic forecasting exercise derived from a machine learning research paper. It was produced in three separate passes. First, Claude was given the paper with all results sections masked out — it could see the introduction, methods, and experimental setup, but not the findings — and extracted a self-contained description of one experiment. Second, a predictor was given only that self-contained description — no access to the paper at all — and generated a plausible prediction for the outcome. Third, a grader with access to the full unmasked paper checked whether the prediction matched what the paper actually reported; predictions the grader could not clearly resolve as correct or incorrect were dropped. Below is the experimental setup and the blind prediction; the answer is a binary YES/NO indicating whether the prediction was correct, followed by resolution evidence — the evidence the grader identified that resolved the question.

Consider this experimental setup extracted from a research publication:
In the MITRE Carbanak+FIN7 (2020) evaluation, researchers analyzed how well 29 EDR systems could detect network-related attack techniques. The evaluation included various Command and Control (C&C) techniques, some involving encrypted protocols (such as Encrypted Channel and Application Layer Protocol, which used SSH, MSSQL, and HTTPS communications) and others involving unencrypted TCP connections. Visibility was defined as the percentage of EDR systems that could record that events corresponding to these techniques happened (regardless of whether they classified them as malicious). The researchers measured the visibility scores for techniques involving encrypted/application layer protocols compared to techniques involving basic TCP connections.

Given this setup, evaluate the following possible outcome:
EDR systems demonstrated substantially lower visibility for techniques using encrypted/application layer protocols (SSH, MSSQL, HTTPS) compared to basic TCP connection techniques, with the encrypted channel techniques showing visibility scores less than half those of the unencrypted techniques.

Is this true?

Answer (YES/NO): YES